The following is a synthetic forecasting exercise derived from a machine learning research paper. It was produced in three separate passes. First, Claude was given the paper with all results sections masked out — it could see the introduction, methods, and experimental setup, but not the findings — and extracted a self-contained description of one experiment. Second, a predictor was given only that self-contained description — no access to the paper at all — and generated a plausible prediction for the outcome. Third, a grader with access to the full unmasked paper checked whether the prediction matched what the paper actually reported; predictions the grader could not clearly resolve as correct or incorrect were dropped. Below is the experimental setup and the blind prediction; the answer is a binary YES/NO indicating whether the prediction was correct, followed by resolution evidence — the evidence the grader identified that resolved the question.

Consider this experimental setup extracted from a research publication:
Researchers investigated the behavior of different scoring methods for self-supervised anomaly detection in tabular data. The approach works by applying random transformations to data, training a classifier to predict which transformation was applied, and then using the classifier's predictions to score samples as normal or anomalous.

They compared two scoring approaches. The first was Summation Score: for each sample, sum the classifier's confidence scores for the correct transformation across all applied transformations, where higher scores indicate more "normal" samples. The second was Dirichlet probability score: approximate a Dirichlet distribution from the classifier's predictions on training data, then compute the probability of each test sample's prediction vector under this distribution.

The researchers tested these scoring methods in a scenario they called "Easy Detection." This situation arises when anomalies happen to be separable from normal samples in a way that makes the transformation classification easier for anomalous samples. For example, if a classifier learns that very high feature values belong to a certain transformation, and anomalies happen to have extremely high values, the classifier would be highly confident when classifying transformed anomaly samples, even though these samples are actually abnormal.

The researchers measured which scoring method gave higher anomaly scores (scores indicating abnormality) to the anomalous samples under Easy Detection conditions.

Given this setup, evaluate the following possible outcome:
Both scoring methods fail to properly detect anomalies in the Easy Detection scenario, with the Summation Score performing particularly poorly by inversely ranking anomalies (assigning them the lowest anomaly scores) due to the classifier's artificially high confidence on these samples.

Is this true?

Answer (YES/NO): YES